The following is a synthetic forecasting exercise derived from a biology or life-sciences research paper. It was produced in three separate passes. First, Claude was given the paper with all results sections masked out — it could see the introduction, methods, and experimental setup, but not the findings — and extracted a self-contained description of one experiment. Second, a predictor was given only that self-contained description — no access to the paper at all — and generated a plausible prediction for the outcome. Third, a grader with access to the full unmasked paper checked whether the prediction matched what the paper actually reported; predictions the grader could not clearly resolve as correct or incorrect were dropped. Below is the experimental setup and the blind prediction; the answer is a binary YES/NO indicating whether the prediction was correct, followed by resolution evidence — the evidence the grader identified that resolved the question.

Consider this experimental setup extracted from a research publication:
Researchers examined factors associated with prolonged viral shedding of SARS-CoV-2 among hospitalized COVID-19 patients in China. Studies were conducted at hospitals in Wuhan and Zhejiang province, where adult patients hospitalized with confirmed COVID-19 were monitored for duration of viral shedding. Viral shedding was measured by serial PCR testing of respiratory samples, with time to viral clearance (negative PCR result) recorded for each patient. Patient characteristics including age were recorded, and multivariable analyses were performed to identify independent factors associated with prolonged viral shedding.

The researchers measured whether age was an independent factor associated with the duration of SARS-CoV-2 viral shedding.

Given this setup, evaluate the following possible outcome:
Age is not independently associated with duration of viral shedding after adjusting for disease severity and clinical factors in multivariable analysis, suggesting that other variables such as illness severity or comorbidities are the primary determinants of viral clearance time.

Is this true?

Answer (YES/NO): NO